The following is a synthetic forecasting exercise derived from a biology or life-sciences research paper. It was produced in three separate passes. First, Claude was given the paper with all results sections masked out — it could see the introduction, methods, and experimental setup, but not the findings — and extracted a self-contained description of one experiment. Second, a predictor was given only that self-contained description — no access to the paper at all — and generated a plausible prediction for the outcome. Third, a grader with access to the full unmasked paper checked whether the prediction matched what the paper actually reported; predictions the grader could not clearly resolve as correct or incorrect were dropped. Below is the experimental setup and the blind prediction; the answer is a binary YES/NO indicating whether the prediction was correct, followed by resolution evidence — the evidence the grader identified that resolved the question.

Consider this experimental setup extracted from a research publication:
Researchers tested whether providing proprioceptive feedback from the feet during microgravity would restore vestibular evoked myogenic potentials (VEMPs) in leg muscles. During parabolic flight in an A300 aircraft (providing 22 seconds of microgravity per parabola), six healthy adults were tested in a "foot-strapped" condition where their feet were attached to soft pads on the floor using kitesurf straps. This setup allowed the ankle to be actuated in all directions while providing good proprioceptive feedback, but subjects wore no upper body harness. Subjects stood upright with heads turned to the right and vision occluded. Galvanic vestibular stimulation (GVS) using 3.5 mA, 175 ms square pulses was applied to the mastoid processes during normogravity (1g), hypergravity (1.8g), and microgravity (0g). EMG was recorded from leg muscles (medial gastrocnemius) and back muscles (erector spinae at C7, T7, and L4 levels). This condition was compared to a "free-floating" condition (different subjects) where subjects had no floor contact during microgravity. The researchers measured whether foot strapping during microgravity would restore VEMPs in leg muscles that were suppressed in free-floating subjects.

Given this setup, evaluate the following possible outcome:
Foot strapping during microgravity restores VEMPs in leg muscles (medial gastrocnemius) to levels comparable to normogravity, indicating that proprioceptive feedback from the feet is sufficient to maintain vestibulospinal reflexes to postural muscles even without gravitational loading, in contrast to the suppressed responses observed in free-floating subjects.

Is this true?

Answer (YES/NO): NO